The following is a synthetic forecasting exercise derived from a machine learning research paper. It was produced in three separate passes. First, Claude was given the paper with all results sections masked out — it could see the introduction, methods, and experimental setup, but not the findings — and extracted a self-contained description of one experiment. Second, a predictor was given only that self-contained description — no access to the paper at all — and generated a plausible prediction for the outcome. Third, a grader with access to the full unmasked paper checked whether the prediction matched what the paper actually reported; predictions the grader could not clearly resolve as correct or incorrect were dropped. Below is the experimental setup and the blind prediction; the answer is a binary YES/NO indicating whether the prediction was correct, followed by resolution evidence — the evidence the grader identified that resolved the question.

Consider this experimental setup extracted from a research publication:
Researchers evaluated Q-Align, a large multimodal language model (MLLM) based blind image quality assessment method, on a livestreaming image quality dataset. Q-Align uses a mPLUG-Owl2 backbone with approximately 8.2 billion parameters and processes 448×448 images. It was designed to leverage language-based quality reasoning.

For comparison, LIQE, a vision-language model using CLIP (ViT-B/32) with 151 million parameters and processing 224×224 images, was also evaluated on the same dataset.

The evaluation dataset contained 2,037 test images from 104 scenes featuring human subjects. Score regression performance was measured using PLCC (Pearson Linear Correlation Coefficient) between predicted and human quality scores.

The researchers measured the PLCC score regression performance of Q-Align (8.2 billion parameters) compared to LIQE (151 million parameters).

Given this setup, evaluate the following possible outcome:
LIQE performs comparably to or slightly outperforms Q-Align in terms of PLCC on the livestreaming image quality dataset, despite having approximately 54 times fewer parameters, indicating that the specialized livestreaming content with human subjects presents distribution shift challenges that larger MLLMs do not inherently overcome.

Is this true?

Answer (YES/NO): NO